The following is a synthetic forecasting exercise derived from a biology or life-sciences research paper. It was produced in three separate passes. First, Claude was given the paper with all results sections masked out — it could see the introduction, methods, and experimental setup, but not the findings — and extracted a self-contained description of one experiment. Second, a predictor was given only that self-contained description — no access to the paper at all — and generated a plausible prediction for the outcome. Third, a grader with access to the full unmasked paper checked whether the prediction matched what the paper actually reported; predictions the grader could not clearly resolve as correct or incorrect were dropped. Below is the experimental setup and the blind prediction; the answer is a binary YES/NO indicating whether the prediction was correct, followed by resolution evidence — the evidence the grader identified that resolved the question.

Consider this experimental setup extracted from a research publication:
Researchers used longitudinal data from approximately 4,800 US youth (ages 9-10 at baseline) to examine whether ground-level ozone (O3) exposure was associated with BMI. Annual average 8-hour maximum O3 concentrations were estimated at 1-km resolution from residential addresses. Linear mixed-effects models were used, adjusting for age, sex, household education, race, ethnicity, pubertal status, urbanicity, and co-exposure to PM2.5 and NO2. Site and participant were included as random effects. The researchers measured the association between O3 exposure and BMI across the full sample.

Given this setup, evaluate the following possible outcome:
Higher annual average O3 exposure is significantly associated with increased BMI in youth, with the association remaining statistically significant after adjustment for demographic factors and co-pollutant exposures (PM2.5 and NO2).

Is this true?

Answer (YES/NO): NO